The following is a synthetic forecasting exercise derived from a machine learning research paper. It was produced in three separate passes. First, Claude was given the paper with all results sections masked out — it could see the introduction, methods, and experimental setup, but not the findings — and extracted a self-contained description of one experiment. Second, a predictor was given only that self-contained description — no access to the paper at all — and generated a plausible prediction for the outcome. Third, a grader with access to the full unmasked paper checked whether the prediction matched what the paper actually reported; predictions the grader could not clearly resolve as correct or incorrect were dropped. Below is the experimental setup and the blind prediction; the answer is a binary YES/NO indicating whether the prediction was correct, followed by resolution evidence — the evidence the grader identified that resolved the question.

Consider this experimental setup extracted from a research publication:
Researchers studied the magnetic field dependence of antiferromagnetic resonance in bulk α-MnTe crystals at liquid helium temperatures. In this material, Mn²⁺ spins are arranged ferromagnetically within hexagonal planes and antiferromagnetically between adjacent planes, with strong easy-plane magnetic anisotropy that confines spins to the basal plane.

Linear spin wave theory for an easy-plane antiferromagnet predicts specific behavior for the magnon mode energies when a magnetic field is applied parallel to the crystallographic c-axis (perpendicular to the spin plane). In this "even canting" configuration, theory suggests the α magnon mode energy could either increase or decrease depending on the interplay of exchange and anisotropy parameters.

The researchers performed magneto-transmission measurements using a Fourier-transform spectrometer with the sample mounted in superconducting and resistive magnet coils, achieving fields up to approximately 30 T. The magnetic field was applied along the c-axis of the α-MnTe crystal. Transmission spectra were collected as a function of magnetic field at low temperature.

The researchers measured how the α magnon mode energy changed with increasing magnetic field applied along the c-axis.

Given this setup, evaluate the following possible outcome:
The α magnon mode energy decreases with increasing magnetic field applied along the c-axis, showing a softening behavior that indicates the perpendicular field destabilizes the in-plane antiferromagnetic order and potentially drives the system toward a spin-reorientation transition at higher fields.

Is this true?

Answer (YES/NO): NO